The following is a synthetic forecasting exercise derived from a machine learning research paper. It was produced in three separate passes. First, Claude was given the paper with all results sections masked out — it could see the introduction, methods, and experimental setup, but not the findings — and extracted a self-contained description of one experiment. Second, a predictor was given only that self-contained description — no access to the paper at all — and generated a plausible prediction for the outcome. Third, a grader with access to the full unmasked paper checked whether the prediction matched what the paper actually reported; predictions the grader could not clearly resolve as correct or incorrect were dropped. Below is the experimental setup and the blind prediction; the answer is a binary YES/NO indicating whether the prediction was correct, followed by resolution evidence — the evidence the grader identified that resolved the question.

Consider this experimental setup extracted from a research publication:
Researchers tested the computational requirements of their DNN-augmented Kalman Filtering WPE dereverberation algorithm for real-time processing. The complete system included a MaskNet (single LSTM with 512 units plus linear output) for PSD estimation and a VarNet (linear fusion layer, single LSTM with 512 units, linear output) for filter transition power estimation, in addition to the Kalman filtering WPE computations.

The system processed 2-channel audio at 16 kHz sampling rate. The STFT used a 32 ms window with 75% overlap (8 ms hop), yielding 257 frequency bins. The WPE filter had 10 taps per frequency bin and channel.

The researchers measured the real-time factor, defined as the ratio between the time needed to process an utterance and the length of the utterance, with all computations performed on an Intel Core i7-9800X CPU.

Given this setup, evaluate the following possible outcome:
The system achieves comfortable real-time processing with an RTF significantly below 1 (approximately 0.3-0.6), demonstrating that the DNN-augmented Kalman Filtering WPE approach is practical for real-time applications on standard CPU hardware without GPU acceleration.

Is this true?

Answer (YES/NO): NO